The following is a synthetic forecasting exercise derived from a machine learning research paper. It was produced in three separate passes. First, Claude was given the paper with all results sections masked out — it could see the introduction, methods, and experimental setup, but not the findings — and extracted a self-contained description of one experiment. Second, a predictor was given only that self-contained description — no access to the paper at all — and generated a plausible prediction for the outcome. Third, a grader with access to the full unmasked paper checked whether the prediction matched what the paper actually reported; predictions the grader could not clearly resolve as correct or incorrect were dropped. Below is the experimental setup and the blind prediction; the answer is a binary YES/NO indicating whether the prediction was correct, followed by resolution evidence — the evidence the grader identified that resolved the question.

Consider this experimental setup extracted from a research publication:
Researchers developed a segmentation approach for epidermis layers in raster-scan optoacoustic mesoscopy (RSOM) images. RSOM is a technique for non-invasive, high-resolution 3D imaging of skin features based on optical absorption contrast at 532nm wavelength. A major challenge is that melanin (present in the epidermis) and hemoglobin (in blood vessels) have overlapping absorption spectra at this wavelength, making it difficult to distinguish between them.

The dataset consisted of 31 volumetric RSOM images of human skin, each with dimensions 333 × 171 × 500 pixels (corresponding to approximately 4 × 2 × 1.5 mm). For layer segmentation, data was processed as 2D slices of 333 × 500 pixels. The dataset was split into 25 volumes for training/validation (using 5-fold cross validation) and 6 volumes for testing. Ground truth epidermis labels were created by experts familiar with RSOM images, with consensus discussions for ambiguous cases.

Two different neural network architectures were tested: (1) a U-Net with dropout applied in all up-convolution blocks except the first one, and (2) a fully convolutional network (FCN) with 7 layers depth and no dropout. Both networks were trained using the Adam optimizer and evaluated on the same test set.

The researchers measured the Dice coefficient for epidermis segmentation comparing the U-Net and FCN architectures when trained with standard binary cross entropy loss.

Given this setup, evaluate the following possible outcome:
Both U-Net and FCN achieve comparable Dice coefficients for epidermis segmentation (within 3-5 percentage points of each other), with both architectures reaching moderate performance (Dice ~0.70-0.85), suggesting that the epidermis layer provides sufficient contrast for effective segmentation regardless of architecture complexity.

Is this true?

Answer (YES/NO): NO